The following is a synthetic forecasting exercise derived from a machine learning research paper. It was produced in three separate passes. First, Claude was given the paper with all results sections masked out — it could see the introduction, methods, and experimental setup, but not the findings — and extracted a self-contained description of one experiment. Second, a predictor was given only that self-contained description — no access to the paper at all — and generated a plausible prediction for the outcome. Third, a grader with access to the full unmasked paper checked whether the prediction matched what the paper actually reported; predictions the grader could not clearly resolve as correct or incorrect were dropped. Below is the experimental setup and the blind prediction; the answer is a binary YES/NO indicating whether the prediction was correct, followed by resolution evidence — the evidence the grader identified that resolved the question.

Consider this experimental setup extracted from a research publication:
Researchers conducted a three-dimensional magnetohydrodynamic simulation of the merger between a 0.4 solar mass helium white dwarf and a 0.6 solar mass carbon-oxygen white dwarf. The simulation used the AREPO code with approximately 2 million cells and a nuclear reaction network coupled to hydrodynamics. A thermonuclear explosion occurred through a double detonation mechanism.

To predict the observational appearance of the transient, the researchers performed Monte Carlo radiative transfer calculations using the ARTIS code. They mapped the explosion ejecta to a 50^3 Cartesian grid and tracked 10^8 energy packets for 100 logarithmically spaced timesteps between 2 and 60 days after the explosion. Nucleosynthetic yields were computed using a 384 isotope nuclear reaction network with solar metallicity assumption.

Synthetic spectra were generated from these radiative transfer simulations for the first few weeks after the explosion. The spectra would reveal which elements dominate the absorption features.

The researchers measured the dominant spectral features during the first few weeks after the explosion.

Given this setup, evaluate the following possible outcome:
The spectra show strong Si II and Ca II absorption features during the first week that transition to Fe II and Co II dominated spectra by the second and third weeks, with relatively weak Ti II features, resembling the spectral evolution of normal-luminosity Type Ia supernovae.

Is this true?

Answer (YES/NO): NO